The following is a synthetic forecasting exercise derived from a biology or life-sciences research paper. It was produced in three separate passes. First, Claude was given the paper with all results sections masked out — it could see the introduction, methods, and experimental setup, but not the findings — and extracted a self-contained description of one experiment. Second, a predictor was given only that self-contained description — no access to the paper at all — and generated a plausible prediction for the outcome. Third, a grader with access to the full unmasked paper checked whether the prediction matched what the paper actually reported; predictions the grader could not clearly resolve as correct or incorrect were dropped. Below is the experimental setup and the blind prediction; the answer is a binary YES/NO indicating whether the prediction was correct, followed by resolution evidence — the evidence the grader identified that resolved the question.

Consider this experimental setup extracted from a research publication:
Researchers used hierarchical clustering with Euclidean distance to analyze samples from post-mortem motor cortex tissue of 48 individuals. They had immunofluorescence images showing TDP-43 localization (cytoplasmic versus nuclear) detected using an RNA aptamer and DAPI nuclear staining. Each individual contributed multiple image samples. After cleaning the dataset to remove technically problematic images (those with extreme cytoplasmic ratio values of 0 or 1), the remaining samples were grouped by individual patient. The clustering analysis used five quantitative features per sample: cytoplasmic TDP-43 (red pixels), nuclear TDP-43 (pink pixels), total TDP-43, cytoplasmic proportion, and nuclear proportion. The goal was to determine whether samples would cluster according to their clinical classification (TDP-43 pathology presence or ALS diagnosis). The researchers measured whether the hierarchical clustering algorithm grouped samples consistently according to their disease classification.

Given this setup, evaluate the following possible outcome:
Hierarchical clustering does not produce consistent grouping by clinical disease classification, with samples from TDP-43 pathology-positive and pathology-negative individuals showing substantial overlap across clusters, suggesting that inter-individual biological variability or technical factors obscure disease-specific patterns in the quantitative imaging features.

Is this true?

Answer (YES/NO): YES